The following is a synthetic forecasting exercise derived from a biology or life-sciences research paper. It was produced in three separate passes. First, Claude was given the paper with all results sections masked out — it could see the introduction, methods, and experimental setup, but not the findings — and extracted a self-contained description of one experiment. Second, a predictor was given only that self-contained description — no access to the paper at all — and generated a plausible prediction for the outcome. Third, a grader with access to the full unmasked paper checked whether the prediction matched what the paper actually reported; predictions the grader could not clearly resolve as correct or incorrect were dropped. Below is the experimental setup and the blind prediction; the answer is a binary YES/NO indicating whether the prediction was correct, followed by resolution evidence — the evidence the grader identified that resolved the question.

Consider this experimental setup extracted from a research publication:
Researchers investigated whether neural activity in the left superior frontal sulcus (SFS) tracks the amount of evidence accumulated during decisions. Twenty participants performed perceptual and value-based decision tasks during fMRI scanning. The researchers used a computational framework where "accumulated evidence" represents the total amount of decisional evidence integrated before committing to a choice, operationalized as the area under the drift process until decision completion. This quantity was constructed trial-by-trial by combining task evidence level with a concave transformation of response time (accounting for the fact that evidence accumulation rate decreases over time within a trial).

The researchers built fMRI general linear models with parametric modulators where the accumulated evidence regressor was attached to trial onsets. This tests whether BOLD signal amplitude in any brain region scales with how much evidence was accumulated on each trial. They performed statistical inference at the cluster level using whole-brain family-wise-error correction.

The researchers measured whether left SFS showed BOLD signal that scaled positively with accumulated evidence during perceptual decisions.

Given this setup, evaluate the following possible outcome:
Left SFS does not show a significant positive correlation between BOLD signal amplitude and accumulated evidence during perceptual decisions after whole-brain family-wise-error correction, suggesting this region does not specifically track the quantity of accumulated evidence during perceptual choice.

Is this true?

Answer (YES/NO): NO